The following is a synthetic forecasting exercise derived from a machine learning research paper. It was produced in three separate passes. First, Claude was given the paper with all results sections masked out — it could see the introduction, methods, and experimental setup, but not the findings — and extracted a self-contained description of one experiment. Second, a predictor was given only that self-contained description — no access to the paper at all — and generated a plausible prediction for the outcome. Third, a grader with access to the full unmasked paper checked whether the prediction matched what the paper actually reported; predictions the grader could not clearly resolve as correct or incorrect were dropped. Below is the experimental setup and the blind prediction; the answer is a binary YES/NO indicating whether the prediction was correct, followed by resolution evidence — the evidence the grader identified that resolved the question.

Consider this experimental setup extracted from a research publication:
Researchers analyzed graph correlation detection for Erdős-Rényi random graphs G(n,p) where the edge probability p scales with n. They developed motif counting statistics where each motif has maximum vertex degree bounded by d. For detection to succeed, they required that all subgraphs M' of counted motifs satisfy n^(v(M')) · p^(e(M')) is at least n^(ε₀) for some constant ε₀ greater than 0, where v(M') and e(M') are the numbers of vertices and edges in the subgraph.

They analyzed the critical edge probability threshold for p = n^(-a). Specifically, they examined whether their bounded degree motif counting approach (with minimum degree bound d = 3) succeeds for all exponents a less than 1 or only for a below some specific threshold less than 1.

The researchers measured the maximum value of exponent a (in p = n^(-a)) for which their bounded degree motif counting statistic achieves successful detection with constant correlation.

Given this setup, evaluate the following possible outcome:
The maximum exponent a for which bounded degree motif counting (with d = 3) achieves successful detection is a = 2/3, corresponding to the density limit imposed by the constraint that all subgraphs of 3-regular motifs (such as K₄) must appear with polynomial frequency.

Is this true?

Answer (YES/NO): YES